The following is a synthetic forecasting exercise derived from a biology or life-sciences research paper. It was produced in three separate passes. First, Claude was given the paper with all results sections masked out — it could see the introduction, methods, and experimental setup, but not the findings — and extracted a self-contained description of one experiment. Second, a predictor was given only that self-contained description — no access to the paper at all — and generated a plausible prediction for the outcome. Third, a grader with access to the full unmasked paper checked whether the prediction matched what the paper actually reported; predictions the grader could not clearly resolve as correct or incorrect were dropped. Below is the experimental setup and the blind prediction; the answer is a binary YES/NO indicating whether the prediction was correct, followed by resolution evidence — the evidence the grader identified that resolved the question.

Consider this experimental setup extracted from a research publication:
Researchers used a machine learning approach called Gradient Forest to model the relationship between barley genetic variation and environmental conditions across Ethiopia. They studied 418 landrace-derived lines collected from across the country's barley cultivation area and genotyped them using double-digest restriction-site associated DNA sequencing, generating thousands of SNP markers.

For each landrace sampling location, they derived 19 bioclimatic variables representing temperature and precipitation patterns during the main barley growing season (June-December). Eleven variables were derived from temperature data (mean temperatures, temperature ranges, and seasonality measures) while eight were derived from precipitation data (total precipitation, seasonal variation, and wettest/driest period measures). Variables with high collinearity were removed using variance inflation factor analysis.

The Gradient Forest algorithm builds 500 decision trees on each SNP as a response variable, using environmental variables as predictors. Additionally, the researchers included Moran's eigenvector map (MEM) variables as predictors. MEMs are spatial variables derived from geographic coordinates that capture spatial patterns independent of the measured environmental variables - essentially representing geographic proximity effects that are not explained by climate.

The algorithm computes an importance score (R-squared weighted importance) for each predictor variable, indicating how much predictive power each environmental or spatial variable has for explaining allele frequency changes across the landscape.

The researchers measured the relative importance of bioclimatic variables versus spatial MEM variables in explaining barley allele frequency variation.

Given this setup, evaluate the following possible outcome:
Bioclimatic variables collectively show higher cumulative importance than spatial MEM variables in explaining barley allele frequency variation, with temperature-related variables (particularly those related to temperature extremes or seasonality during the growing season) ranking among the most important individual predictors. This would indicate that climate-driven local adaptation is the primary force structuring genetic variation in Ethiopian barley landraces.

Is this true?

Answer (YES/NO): NO